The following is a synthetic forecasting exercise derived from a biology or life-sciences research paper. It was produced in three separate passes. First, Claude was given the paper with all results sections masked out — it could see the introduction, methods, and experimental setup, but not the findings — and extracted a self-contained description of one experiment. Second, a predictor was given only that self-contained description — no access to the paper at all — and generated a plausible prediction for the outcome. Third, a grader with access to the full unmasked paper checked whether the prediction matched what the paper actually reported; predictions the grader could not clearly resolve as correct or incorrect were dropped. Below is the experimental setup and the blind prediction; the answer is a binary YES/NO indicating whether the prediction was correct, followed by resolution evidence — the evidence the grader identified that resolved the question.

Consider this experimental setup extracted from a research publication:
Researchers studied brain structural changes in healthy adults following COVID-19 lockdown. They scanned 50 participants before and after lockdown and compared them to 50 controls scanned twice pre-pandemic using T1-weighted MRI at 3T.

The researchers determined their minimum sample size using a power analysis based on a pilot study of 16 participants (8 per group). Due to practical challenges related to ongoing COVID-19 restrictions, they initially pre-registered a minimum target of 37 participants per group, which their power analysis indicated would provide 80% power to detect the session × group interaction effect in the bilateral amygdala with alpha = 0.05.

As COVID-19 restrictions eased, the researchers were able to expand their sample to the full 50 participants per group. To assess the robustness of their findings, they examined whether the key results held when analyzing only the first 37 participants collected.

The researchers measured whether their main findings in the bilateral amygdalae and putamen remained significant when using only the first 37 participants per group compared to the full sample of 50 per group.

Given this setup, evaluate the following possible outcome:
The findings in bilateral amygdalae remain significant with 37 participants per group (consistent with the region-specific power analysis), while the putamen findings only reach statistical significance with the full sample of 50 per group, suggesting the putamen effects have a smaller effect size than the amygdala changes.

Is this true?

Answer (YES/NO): NO